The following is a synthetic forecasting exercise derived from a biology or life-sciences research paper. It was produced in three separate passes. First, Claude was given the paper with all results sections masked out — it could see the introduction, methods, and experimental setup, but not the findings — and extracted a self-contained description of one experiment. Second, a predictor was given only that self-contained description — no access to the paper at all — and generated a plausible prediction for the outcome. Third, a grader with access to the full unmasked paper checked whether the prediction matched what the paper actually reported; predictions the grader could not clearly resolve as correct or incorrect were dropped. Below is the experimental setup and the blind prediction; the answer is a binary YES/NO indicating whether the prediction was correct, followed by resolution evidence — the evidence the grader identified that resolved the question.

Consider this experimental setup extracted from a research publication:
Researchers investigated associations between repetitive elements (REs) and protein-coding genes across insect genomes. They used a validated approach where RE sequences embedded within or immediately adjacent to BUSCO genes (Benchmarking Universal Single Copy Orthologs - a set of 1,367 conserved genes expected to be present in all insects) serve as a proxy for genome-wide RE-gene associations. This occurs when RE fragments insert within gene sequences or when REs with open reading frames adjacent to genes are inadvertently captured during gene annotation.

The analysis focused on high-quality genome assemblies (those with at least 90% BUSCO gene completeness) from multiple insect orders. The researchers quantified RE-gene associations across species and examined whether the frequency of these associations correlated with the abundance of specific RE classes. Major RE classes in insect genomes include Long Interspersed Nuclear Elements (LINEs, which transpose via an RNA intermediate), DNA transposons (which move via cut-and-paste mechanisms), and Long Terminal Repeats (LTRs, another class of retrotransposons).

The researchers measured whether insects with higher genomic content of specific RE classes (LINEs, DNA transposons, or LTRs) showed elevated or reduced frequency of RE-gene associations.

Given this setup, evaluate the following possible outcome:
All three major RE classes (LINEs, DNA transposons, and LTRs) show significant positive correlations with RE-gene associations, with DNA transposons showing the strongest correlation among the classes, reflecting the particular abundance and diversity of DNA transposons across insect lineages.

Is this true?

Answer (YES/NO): NO